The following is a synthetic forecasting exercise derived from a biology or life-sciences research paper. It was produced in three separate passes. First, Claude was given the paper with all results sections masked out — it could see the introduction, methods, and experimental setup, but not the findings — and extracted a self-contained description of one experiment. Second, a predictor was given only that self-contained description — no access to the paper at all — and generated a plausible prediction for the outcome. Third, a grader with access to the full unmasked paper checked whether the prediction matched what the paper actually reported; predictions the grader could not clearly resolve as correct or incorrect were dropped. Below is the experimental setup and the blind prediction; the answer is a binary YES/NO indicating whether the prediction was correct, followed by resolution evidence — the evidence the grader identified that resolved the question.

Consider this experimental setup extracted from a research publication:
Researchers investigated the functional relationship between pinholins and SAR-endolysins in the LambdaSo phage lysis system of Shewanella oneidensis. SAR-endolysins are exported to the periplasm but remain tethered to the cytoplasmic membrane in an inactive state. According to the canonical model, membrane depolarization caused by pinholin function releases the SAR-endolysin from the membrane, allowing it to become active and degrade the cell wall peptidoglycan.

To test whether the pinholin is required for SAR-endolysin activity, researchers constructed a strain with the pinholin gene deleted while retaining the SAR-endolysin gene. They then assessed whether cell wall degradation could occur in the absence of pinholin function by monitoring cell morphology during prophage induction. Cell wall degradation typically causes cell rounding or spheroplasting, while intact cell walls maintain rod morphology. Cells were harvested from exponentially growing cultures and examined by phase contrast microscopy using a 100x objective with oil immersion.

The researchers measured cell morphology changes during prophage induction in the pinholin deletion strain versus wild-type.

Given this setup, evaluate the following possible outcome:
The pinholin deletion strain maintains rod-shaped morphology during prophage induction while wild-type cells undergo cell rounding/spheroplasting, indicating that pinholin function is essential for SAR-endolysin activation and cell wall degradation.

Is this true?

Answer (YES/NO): YES